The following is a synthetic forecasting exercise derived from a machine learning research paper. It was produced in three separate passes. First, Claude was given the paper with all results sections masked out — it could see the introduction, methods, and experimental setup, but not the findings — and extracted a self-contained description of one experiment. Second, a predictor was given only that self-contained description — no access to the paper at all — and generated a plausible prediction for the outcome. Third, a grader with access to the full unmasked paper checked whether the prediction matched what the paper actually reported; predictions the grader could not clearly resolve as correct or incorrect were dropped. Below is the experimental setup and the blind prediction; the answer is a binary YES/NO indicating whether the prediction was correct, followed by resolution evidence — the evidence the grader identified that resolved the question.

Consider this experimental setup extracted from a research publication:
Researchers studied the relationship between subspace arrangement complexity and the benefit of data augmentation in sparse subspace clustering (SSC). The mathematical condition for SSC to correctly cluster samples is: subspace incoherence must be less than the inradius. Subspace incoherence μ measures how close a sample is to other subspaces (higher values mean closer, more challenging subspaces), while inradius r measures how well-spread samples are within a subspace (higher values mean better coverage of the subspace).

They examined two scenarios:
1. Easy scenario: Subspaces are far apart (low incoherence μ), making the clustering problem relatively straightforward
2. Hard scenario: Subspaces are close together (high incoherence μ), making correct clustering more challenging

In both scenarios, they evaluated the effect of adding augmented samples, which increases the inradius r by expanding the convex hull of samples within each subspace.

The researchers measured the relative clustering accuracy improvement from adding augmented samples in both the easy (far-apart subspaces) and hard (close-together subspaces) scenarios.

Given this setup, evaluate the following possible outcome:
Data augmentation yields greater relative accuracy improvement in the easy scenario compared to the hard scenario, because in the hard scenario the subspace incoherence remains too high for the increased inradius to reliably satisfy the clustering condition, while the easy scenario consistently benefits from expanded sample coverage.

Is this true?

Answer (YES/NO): NO